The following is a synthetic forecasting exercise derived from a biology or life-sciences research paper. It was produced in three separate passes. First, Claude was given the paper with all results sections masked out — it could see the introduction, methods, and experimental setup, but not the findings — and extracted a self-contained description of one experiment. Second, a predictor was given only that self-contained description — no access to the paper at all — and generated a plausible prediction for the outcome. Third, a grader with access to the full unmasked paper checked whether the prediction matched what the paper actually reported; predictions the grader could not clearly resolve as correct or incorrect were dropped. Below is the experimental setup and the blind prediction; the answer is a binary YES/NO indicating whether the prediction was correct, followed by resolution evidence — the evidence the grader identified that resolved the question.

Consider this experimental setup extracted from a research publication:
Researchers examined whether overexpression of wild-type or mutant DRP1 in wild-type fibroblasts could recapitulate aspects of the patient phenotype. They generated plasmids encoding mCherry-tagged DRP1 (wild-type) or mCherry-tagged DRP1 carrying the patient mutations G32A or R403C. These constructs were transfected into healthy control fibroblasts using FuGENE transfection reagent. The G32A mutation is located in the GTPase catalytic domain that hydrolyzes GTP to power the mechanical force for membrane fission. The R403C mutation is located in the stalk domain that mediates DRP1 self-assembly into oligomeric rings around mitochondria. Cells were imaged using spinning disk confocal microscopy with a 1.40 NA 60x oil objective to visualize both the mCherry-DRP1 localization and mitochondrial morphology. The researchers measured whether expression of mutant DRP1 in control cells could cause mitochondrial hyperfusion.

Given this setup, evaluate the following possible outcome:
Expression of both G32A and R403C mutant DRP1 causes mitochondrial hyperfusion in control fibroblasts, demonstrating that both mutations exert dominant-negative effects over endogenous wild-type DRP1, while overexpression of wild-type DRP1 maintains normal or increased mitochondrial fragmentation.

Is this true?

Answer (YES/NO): YES